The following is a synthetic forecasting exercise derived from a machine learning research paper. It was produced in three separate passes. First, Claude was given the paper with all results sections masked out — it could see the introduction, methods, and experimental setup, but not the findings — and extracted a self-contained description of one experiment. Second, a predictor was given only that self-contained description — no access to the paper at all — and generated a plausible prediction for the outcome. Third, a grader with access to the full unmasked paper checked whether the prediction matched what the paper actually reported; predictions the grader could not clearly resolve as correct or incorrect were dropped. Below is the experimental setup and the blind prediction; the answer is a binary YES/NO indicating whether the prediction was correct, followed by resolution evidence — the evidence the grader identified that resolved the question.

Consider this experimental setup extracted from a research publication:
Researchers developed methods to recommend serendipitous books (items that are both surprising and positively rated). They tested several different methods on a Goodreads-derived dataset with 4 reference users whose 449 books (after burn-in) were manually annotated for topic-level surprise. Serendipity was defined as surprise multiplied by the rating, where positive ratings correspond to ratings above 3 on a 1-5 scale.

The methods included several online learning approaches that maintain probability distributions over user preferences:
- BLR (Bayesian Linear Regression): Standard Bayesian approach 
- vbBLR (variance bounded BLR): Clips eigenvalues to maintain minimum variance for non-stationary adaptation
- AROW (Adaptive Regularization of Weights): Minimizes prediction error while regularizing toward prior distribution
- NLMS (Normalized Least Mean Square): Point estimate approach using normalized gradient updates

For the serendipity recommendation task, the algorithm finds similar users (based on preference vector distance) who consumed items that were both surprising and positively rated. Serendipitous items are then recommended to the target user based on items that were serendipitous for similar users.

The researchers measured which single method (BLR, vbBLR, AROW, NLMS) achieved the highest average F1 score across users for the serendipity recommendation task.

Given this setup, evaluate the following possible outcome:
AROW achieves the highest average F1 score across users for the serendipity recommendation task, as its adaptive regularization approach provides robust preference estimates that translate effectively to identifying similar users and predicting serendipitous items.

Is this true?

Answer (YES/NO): NO